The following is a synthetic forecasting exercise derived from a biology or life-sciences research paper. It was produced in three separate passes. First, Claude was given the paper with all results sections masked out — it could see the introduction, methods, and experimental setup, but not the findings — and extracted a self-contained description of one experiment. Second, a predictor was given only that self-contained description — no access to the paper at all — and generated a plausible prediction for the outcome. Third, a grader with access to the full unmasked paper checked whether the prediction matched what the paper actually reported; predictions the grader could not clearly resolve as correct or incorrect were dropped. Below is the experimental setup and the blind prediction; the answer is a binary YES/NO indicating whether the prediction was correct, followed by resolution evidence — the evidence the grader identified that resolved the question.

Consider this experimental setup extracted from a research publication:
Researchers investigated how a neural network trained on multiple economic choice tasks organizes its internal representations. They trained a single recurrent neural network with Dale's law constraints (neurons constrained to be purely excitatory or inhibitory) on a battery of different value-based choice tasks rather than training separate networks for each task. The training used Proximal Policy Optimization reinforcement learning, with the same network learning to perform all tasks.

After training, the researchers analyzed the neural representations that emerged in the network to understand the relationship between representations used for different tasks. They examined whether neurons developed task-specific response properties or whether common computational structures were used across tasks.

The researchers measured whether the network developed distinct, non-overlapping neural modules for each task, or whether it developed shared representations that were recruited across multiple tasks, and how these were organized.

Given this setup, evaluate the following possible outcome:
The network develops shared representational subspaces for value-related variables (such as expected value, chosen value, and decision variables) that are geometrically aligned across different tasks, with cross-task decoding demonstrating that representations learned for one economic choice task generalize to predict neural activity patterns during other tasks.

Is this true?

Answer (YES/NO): NO